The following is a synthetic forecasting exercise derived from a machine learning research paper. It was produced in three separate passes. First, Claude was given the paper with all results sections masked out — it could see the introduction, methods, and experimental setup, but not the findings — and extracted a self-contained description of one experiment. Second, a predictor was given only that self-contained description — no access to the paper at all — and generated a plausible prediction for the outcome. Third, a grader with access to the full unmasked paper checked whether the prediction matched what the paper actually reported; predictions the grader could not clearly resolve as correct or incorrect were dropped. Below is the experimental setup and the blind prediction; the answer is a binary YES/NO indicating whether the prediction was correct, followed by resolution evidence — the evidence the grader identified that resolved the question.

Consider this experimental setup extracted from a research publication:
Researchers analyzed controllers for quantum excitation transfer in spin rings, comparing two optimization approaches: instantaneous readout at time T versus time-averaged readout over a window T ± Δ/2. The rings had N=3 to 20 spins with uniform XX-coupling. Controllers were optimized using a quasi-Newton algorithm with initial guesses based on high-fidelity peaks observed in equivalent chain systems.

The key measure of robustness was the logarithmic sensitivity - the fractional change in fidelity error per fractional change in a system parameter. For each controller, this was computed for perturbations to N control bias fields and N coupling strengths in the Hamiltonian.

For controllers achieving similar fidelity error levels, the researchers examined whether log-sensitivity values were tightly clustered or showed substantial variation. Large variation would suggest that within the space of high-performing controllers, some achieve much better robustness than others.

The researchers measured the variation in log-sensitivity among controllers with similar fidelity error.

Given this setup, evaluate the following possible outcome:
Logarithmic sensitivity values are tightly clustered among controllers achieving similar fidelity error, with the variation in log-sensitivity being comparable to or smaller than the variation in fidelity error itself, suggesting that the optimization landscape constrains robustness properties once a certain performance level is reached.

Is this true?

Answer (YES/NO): NO